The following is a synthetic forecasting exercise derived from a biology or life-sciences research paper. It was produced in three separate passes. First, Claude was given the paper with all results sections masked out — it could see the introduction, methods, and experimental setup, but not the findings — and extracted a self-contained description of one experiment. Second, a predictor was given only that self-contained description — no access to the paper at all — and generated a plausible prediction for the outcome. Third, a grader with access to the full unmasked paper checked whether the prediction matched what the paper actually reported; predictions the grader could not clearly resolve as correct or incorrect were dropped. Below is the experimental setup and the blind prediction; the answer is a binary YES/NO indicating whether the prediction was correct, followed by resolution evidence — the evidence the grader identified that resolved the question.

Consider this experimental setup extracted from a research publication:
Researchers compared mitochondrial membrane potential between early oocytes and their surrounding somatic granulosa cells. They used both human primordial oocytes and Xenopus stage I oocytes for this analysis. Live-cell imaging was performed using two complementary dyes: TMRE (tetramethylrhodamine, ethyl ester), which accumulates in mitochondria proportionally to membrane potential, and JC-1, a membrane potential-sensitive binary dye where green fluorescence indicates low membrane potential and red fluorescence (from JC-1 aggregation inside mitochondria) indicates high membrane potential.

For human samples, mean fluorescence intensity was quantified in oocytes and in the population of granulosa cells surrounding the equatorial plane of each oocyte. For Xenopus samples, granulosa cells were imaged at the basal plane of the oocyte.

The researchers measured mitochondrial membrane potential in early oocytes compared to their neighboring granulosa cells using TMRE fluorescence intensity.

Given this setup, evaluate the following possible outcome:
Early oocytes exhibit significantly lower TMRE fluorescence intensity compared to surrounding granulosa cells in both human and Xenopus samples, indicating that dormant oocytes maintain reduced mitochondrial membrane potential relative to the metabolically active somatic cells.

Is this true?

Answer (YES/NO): YES